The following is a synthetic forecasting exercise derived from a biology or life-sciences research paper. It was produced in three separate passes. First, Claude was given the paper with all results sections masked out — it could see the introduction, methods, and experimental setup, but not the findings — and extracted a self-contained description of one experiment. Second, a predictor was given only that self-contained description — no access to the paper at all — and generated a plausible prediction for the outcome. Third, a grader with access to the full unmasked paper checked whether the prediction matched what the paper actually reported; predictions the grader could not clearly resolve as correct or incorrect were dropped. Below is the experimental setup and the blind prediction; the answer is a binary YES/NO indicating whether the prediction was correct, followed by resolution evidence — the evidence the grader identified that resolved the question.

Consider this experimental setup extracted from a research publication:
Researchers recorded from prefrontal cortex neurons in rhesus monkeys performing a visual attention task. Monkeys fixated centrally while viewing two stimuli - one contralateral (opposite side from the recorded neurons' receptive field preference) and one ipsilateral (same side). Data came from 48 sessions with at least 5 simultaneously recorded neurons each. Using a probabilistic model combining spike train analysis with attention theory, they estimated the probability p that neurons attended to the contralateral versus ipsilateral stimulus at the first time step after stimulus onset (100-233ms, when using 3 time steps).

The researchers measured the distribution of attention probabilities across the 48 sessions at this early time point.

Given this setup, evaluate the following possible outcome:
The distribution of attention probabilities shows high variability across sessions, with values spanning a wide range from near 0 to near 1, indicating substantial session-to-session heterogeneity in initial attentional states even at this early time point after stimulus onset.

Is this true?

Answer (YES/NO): NO